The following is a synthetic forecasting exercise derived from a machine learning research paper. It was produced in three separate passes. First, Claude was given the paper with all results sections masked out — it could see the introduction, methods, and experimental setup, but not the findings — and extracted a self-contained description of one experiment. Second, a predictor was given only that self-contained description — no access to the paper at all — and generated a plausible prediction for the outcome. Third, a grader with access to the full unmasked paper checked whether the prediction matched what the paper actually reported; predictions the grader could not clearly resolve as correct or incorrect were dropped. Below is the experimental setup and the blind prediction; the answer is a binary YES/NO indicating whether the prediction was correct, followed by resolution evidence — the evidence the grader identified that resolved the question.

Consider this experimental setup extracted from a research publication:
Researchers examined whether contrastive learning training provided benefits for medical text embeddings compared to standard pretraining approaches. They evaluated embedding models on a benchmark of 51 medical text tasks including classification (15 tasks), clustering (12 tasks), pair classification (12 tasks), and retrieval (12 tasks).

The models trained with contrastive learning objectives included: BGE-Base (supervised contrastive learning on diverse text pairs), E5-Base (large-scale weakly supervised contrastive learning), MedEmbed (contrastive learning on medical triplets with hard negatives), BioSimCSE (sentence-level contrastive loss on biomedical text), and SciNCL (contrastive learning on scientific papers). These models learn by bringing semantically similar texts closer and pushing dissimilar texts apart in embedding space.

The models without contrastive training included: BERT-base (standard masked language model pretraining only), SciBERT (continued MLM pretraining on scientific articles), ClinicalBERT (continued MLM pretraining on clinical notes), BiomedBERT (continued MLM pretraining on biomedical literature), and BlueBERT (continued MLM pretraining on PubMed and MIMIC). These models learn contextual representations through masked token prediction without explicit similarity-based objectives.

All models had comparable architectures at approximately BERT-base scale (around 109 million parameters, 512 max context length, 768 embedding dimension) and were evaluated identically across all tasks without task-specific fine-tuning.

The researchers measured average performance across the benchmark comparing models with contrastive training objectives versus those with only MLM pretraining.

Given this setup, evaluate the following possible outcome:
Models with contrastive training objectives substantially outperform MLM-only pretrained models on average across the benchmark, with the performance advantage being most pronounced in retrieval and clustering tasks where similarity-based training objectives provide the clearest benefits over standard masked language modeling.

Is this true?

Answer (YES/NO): YES